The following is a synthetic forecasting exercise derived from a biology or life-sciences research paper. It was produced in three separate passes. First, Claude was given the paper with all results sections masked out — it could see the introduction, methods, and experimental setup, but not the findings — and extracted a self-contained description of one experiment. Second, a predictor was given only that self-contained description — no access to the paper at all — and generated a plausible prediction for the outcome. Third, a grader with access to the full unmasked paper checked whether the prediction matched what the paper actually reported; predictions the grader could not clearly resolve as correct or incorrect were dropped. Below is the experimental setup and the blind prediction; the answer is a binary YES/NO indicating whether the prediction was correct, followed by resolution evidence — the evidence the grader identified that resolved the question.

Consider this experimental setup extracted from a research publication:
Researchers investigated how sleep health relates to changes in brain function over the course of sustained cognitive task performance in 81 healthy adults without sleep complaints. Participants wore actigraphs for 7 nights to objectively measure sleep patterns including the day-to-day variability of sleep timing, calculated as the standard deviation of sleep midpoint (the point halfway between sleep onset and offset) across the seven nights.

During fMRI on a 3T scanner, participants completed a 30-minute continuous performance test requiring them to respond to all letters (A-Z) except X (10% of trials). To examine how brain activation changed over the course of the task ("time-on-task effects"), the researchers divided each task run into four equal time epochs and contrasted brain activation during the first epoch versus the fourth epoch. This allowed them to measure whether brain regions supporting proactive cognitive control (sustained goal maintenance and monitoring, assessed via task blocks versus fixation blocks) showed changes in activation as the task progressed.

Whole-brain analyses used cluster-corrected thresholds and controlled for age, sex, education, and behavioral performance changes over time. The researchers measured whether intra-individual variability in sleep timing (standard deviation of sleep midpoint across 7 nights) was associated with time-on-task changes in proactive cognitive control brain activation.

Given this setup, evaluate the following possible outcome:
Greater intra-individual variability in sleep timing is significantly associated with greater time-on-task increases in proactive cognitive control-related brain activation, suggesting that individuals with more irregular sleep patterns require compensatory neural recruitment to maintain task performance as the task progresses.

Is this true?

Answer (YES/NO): NO